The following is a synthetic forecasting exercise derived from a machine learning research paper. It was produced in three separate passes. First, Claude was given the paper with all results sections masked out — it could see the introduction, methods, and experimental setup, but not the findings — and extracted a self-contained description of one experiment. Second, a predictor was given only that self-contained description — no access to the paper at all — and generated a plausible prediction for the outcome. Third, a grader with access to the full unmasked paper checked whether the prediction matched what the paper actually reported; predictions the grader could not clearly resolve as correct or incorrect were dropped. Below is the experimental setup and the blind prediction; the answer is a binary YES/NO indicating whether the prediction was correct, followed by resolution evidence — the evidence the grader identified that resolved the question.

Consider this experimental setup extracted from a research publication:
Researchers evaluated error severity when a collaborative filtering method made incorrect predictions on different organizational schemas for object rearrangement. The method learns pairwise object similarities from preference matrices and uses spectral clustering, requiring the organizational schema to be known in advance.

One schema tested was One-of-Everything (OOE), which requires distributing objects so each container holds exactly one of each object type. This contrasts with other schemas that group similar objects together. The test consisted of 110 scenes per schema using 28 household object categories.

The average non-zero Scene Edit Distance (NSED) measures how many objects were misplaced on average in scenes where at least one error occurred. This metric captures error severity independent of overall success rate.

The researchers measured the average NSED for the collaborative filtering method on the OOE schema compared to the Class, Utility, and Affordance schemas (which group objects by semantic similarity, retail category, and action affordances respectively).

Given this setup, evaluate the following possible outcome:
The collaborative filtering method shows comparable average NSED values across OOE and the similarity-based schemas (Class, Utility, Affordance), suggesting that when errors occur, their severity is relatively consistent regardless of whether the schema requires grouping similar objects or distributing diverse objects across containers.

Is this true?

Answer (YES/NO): NO